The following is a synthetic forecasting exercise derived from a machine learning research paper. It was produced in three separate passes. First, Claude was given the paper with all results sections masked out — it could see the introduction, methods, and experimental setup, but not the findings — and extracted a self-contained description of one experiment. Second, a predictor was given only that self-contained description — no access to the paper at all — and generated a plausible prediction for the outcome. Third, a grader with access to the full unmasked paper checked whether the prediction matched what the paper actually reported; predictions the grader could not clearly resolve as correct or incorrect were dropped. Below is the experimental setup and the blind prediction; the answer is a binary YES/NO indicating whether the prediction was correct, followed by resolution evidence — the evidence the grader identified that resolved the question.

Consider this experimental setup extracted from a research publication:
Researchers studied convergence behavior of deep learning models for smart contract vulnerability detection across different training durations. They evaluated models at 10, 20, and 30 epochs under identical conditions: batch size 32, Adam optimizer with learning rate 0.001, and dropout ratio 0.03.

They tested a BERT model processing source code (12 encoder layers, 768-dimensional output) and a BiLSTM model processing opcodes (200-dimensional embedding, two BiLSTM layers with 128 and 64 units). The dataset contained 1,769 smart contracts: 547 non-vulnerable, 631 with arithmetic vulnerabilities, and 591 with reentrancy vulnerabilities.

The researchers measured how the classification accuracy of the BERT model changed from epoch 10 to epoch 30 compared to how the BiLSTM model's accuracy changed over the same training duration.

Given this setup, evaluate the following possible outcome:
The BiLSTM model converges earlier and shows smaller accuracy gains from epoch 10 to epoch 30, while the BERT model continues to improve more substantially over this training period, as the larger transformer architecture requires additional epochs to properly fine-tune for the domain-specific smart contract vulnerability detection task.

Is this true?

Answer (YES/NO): NO